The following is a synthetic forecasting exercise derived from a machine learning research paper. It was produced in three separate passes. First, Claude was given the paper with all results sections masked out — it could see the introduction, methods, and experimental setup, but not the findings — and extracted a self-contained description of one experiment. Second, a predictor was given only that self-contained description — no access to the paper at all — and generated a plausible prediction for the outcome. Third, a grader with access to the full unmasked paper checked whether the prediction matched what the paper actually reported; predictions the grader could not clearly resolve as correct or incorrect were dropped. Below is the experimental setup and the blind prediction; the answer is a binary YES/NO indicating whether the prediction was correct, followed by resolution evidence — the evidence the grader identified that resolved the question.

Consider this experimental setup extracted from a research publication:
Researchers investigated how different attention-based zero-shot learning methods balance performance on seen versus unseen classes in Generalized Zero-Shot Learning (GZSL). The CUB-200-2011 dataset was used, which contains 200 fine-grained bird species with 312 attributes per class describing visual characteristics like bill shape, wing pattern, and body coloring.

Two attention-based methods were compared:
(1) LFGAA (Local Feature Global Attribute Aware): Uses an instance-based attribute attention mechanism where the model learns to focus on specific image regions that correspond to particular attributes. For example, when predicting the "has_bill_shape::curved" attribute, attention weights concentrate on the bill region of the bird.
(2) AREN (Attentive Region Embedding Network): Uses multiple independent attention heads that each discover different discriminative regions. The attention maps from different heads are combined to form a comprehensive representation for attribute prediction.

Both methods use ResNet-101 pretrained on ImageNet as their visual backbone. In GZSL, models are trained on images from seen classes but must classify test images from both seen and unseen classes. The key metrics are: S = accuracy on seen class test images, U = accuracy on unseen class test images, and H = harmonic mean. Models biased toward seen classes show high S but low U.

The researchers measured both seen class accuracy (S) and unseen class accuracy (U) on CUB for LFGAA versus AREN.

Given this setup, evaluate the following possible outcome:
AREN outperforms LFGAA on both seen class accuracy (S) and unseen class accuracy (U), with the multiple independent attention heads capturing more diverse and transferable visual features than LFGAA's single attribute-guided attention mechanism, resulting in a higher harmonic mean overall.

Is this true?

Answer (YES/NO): NO